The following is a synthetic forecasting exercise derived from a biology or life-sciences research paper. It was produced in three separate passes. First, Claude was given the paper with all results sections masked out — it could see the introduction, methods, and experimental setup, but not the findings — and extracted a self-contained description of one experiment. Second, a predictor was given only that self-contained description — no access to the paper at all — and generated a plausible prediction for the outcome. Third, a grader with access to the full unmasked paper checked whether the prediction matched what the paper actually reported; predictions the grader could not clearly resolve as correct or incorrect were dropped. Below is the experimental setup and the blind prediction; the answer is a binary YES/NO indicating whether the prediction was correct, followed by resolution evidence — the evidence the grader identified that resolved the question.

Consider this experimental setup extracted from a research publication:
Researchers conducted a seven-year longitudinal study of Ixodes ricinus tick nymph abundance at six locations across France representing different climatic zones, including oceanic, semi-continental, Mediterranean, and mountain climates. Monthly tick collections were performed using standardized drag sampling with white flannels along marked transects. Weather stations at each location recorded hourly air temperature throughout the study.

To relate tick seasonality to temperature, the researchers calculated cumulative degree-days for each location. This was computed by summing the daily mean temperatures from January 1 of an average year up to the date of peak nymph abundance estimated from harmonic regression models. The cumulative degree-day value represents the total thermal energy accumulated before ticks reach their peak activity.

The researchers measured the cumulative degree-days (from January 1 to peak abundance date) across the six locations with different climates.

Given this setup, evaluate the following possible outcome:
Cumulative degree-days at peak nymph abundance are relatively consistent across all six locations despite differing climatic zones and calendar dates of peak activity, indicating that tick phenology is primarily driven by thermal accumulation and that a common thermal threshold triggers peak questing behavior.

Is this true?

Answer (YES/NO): NO